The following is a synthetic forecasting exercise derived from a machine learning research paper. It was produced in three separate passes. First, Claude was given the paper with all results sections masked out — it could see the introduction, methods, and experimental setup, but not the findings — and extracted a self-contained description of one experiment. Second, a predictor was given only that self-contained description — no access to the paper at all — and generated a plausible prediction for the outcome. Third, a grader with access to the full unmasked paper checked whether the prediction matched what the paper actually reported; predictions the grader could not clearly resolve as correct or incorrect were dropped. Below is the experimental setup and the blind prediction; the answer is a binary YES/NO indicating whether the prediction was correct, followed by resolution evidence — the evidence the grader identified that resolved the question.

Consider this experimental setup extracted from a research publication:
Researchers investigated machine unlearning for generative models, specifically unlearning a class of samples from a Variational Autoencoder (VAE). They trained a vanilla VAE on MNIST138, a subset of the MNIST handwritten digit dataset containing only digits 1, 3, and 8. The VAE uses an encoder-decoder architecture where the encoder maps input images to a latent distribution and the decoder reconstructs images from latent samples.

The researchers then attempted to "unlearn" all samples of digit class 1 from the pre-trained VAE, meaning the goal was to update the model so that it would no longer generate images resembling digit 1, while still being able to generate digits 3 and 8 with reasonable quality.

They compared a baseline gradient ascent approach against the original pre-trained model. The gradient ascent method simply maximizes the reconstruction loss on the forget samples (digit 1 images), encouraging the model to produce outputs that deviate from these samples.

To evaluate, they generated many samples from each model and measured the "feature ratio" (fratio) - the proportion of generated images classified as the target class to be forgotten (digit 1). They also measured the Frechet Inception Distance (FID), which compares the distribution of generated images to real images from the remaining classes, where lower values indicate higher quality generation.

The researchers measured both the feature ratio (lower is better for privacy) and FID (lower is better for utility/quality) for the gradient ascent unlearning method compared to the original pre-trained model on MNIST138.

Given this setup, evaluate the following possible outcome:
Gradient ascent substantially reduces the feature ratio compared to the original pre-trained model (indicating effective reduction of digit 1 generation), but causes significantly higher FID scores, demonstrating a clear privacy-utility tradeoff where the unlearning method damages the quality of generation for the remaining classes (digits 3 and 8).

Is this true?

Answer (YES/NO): NO